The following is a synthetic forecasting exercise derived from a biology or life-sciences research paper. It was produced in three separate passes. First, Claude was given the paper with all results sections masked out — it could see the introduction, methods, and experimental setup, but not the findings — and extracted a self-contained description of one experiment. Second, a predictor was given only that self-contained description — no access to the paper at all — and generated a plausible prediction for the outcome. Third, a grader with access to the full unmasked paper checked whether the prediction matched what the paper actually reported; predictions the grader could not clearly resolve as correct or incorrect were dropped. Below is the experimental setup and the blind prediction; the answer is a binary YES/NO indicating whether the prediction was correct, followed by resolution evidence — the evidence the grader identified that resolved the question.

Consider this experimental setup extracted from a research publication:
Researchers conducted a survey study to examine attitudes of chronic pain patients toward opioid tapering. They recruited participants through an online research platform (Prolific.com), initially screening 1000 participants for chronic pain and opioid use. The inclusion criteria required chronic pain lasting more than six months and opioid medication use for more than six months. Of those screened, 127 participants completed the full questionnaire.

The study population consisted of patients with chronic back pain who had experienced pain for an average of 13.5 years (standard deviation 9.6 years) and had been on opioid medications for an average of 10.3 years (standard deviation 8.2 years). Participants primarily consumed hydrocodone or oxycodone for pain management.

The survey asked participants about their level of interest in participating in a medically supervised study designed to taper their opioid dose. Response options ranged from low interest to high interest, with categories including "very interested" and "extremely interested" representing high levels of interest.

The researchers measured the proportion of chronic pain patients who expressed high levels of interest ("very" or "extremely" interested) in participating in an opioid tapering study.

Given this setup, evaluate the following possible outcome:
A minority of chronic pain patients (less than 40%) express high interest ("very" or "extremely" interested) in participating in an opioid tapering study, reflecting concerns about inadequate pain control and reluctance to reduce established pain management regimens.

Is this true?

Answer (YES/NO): NO